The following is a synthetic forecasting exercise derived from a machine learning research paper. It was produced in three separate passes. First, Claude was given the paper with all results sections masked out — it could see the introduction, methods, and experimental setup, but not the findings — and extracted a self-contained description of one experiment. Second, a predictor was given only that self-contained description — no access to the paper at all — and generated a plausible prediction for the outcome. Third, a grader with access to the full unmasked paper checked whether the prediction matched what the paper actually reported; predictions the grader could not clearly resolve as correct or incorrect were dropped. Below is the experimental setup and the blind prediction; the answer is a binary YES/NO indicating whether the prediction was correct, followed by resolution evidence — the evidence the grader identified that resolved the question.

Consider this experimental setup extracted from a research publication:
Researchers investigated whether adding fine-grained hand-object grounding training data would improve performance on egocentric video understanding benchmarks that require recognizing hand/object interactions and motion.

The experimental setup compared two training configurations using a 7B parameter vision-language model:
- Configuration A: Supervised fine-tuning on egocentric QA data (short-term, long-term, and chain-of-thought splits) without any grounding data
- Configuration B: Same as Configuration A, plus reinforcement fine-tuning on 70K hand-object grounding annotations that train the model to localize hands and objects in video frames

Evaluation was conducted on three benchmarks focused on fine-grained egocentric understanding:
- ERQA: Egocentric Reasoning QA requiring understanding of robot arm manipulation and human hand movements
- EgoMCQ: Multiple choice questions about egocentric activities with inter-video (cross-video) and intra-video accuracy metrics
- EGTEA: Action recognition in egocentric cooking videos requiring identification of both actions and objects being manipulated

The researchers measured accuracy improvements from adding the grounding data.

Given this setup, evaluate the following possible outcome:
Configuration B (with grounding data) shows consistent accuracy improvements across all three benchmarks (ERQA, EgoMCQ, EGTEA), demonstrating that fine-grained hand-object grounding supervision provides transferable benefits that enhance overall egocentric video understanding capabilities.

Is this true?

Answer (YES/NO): YES